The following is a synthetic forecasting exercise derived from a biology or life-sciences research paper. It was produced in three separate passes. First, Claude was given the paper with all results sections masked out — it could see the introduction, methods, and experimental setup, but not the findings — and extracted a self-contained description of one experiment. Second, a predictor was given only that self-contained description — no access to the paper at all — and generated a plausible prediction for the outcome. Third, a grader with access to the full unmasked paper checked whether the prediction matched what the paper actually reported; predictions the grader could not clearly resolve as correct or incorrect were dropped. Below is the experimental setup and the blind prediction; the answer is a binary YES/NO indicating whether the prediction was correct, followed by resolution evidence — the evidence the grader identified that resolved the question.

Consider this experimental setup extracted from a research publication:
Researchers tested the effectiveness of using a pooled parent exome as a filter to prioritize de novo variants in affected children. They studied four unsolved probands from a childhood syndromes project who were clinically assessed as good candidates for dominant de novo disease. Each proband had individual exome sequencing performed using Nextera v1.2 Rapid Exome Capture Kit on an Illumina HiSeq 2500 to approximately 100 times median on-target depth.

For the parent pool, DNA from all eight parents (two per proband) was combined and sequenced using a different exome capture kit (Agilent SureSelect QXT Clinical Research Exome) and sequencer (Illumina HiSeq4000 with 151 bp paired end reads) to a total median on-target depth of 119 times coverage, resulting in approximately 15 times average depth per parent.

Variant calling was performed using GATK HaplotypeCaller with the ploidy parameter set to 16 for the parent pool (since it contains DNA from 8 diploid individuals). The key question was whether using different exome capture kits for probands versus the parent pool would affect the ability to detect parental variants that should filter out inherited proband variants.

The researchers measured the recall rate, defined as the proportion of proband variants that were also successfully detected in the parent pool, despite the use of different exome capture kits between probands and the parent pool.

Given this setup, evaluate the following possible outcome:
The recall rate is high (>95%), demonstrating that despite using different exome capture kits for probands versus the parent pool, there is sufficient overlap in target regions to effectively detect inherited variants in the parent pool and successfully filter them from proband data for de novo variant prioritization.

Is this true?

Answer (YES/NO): NO